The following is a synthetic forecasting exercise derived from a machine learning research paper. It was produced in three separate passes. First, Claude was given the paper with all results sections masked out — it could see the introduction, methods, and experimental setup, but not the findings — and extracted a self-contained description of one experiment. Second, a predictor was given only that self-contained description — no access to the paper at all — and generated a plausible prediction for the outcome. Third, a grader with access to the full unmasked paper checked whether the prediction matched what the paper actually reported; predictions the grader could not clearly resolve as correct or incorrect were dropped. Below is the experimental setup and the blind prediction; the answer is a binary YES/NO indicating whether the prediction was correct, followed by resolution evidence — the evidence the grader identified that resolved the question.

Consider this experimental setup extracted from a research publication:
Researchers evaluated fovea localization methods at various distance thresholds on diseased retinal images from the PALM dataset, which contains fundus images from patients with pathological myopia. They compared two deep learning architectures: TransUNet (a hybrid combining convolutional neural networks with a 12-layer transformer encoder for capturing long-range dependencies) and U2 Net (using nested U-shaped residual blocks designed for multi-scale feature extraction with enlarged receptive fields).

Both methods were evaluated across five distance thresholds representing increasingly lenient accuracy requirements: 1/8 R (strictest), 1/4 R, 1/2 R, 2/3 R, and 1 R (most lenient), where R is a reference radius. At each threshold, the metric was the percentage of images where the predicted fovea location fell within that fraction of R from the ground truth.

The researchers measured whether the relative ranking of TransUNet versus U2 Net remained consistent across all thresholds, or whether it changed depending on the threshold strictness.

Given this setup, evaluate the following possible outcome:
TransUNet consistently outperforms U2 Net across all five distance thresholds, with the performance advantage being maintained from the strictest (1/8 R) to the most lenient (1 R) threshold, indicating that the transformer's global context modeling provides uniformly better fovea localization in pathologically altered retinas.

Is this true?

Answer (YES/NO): NO